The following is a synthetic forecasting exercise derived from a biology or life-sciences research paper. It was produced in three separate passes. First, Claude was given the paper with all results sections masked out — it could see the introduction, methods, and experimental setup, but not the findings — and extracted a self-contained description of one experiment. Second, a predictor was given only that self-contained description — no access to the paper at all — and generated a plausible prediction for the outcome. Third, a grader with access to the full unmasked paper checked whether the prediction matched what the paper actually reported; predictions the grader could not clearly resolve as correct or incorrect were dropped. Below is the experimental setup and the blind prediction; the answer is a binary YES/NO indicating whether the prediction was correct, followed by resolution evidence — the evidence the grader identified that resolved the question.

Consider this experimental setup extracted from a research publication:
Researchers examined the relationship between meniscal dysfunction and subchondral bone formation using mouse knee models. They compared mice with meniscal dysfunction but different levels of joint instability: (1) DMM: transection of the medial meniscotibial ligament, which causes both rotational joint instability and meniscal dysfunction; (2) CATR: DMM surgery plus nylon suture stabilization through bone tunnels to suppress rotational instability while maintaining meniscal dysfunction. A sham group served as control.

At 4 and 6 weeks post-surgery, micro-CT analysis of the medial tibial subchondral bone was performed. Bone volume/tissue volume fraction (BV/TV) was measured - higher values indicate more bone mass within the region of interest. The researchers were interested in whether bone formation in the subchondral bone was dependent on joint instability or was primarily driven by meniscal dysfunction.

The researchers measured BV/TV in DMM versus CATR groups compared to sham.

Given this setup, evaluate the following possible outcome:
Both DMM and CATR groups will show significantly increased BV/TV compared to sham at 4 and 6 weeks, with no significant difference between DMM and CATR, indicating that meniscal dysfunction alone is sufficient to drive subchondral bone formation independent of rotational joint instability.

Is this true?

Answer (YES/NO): NO